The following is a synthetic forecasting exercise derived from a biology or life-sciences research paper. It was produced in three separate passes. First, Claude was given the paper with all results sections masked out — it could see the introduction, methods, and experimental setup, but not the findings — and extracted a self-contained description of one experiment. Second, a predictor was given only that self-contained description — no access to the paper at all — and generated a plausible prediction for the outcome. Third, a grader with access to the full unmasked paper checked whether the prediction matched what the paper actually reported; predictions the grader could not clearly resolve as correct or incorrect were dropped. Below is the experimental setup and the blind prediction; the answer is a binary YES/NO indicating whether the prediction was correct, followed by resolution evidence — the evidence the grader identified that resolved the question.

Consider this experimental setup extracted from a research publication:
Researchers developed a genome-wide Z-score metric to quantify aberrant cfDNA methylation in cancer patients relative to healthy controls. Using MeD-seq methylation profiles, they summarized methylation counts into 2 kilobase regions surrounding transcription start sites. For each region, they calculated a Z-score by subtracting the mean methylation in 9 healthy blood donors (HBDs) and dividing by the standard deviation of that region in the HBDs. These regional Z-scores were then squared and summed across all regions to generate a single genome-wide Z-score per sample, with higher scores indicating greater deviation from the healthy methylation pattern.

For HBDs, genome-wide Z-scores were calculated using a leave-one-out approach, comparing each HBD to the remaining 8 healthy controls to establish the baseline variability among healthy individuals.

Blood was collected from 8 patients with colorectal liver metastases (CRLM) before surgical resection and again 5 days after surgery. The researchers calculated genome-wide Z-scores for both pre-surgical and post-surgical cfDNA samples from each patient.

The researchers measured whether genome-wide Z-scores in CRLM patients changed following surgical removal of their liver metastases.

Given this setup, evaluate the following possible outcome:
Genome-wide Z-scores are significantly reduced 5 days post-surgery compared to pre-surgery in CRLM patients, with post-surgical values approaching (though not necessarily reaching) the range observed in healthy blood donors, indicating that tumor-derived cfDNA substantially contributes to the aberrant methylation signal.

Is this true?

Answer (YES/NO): YES